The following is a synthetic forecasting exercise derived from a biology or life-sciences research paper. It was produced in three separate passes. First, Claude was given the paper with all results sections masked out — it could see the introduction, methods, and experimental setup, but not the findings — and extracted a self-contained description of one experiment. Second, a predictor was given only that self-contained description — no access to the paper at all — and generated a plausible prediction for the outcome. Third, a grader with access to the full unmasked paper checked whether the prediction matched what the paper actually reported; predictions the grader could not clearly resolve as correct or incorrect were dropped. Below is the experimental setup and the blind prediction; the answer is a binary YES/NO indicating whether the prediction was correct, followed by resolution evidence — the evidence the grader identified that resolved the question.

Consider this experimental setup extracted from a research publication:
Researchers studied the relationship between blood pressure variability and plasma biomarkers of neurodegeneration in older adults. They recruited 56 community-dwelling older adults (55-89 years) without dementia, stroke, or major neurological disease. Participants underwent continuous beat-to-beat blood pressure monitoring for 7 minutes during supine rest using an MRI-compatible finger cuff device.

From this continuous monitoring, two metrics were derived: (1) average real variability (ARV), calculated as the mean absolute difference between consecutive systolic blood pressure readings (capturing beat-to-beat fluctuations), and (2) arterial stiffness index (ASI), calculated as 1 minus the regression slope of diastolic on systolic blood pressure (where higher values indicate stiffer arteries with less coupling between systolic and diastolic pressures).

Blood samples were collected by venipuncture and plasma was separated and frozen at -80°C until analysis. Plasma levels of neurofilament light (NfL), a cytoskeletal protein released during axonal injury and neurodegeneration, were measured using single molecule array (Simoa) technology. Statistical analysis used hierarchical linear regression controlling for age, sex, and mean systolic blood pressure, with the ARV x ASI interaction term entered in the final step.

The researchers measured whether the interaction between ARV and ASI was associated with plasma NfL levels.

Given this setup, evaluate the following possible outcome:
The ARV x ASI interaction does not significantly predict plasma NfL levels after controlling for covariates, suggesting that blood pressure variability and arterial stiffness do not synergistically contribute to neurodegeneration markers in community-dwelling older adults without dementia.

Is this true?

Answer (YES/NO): NO